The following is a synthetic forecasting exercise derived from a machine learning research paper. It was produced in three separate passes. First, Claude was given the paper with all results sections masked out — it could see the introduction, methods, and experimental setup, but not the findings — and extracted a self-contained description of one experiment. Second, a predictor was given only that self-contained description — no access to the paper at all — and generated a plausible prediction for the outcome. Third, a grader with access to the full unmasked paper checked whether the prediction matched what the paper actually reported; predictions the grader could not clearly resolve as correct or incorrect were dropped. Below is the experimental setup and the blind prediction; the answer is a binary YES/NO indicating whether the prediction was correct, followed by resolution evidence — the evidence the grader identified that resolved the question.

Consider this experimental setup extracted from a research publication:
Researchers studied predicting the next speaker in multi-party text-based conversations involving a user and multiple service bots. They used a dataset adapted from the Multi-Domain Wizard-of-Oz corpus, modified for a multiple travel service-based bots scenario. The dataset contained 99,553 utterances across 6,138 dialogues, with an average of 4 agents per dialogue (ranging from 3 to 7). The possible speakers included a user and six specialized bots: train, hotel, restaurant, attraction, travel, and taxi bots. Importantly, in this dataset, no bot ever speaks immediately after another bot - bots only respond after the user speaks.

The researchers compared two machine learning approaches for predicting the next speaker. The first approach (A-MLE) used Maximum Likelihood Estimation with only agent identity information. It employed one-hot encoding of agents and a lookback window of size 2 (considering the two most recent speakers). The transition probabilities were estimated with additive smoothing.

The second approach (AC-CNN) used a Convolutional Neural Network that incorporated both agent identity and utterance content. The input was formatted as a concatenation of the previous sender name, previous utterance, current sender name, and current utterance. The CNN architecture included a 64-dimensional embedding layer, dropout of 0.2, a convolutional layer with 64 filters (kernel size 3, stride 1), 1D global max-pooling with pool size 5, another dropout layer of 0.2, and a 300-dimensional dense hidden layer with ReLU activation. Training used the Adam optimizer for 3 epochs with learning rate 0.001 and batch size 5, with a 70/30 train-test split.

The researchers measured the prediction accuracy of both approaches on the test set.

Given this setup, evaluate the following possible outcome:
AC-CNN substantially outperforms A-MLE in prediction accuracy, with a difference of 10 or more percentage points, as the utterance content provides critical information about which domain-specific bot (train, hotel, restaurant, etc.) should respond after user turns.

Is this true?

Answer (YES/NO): NO